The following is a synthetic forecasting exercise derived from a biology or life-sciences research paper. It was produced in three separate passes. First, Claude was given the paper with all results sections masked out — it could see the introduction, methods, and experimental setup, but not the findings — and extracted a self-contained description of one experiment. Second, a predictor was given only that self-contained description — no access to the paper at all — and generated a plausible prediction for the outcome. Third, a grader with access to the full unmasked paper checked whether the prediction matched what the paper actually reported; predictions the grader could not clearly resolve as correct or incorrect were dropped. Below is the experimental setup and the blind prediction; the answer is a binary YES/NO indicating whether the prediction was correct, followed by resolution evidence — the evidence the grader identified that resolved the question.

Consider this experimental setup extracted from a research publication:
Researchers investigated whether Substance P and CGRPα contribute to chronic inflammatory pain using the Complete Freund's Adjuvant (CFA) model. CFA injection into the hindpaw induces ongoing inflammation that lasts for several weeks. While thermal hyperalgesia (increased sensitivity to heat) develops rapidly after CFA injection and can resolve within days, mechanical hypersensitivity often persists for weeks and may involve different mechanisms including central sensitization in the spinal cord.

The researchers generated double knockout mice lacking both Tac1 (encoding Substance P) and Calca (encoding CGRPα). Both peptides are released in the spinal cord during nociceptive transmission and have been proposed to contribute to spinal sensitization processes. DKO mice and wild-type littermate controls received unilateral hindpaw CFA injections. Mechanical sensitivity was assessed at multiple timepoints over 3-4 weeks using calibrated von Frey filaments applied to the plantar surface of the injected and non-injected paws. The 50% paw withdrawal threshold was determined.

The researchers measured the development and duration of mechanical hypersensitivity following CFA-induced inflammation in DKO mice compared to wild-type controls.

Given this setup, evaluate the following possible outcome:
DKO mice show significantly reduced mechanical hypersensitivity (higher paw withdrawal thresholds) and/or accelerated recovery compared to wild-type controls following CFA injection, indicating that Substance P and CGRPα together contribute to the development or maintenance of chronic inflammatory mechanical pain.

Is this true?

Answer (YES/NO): NO